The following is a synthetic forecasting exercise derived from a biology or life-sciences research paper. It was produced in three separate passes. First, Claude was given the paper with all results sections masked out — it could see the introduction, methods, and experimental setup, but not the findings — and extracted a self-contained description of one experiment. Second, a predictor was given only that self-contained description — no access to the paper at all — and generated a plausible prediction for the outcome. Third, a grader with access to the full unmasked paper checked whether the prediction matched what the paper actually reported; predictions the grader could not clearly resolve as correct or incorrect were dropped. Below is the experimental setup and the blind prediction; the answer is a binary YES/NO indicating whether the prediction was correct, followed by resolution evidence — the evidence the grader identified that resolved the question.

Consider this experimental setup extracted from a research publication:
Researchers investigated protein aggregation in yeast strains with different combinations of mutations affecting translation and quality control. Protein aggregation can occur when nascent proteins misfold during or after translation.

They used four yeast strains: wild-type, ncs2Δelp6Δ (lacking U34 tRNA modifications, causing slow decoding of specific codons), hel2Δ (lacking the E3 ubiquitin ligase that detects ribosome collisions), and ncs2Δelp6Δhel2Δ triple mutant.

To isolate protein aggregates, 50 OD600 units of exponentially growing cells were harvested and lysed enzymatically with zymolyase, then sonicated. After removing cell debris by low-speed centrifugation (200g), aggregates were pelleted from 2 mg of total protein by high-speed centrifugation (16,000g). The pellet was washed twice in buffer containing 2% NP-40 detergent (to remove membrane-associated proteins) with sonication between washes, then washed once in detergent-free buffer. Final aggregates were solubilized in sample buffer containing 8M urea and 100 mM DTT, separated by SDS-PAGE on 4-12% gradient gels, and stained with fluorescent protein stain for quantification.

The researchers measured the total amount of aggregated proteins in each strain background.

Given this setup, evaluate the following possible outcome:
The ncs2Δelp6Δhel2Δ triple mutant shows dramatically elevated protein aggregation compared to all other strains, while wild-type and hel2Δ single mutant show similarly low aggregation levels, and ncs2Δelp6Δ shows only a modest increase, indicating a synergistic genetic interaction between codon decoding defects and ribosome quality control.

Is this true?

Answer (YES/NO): NO